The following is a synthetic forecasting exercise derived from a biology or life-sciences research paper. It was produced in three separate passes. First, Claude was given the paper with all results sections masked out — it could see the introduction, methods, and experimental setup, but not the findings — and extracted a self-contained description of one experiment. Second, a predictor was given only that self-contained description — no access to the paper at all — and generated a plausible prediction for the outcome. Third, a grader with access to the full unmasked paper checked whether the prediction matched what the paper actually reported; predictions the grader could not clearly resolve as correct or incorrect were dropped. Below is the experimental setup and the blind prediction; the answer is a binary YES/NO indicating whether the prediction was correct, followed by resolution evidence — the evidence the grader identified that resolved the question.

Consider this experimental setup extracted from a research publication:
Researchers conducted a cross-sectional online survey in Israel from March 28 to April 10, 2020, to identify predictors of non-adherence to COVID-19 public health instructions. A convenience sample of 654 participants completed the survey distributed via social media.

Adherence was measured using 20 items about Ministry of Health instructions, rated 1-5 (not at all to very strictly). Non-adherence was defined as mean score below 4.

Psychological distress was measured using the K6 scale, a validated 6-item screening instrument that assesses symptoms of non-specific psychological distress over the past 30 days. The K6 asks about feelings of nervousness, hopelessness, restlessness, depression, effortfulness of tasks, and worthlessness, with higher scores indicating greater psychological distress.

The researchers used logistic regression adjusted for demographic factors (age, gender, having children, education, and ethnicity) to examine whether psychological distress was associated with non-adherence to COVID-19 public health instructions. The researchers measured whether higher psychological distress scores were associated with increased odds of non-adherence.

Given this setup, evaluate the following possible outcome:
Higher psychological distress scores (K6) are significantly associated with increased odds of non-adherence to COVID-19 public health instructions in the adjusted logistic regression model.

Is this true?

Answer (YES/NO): YES